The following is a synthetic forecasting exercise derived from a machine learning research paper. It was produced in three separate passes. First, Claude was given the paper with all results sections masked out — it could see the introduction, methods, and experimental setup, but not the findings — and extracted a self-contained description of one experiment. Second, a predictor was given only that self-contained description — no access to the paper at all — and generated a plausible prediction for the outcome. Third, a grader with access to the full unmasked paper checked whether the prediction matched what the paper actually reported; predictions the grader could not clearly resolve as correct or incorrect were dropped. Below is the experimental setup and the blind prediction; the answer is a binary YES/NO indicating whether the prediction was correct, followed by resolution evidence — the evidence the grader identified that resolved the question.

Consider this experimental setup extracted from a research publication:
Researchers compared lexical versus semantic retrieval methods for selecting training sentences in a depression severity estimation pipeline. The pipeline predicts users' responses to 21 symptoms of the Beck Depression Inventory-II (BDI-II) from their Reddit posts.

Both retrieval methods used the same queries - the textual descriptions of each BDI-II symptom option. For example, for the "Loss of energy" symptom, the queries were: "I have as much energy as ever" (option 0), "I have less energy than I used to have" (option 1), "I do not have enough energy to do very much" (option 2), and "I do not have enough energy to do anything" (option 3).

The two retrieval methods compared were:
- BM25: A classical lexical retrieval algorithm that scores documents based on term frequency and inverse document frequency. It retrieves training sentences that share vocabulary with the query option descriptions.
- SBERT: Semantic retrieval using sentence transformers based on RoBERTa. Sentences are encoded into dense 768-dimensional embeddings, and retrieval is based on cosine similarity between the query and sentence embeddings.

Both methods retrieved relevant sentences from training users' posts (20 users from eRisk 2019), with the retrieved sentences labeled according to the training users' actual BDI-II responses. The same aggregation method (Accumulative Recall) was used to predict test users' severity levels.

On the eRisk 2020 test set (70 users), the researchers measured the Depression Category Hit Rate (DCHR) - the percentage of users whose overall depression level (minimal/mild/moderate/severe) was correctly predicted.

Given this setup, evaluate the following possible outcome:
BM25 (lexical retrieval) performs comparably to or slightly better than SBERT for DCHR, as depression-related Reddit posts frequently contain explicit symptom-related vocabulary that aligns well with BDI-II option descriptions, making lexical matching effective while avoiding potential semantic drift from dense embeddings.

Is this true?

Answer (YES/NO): NO